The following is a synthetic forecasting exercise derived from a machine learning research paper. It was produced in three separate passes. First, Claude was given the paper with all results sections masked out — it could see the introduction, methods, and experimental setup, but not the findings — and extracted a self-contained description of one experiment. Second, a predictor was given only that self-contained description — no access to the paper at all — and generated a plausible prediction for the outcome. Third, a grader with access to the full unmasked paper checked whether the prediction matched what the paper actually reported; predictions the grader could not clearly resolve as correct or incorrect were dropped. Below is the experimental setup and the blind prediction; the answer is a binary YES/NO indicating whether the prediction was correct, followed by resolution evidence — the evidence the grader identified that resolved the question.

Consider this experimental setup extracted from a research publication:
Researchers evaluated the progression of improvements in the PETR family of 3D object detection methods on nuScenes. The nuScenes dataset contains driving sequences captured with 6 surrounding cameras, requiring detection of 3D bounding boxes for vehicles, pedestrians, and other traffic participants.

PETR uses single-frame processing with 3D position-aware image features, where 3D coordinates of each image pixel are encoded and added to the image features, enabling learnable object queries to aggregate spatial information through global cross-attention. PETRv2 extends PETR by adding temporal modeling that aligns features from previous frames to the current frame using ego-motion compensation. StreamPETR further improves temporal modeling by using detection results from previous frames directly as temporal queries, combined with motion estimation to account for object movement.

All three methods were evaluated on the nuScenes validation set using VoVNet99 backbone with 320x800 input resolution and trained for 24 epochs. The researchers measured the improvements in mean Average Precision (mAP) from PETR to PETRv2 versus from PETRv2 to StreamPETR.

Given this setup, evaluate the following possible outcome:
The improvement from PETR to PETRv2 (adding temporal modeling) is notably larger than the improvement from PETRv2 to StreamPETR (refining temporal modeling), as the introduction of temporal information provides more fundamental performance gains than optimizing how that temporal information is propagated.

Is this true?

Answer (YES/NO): NO